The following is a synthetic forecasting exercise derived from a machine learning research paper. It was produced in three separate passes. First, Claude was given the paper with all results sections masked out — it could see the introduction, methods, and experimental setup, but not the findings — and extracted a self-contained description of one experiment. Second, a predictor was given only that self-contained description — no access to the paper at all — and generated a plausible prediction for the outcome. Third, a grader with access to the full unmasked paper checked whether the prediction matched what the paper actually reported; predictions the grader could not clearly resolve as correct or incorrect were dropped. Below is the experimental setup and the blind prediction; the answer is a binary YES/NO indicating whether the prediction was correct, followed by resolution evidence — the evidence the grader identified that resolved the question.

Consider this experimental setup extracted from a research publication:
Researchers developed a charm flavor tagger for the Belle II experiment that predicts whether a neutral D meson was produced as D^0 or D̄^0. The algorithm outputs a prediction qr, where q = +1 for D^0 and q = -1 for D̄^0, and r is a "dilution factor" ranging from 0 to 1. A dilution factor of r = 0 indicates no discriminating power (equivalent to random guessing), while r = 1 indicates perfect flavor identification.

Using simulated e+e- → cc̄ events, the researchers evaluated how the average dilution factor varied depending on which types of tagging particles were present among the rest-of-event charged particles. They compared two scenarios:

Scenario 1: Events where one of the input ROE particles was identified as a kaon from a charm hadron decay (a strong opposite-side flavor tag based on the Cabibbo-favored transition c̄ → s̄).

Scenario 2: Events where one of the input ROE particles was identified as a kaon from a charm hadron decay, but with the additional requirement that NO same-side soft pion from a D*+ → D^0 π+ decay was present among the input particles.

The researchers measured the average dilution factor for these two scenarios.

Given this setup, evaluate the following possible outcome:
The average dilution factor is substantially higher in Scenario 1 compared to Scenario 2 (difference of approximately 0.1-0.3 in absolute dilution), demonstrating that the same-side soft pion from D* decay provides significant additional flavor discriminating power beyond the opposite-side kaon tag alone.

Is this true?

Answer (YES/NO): NO